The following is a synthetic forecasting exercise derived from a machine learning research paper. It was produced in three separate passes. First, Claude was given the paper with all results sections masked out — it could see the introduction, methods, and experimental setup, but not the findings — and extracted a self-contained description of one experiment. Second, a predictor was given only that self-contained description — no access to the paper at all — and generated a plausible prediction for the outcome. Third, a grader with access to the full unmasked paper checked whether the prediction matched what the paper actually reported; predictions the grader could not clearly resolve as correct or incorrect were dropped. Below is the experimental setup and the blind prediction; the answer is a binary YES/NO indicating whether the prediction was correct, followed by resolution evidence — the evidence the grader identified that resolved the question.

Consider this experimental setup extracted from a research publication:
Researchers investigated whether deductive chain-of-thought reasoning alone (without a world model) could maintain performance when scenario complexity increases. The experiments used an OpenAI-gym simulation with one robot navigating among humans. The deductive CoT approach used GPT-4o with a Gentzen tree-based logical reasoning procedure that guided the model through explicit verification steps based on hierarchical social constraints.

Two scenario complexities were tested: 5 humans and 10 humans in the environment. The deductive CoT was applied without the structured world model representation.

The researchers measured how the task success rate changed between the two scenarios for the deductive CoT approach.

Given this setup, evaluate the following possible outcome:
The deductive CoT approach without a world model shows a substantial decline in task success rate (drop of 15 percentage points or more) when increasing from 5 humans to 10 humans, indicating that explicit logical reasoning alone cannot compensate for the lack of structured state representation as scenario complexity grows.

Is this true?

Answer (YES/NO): NO